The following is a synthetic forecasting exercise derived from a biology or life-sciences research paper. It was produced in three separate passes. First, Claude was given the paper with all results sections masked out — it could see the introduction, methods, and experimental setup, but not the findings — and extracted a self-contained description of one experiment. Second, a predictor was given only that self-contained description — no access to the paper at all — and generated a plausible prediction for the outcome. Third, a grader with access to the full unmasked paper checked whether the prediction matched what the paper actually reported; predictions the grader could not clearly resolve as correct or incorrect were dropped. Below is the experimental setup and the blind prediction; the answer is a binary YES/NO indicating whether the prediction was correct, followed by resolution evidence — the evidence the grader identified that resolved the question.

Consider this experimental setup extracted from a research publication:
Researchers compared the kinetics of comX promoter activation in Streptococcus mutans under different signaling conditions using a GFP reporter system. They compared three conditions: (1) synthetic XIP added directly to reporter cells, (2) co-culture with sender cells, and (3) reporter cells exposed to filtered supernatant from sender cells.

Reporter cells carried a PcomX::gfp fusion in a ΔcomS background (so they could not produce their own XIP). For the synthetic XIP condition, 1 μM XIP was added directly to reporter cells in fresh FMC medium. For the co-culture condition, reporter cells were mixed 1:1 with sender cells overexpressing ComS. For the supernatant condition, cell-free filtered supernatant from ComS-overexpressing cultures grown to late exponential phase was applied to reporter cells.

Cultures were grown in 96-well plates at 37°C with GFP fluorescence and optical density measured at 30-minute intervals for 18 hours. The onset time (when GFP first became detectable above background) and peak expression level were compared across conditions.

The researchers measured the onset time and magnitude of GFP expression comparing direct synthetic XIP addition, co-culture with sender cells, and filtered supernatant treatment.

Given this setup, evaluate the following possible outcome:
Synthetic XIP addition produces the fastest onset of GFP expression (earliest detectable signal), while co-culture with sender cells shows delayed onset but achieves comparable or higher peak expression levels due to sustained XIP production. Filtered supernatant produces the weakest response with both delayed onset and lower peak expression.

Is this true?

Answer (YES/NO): NO